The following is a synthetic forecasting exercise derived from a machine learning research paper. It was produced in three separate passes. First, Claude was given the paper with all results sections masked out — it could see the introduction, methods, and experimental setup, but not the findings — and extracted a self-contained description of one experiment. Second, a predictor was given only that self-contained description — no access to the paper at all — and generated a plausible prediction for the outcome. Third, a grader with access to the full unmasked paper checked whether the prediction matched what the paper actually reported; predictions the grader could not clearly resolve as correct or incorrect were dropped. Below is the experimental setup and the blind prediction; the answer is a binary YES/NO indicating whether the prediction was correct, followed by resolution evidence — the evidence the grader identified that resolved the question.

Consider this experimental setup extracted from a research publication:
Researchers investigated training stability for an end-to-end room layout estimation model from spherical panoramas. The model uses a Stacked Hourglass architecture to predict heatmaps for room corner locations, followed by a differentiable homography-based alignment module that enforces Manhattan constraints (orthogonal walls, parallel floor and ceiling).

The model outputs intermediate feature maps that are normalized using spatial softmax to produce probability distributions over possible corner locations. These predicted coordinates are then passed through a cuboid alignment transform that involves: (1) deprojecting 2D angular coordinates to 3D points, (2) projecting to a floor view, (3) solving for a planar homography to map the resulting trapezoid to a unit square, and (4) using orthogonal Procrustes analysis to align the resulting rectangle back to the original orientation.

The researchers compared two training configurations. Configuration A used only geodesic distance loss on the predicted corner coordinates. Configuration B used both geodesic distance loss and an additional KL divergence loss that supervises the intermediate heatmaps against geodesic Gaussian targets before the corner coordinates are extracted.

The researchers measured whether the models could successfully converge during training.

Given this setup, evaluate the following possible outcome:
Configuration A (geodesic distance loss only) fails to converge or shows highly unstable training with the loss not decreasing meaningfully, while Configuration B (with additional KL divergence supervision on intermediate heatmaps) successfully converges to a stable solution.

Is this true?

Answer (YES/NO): YES